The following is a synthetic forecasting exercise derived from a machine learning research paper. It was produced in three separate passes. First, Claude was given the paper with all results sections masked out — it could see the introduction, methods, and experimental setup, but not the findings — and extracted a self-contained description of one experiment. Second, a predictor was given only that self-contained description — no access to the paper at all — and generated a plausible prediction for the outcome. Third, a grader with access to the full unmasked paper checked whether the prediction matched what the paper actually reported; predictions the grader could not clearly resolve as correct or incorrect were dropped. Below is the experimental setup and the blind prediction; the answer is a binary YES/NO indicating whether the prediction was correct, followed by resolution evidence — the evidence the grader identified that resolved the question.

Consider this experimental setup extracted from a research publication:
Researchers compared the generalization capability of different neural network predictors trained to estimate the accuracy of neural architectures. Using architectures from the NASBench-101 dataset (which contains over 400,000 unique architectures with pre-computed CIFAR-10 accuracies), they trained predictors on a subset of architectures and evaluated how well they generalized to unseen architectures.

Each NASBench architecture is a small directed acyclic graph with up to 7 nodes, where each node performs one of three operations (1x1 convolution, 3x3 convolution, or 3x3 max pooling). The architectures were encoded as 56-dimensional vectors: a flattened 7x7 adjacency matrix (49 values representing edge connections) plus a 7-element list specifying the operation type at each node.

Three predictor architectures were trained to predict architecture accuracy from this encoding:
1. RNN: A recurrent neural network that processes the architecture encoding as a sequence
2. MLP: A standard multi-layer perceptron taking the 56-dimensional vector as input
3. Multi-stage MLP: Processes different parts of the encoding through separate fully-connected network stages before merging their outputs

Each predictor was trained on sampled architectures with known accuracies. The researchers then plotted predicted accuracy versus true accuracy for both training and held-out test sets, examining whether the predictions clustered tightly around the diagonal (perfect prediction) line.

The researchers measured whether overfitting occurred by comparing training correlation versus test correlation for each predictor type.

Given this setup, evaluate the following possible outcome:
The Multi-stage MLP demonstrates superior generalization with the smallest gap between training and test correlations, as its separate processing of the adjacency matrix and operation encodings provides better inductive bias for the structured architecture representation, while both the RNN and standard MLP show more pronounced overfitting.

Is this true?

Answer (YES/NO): NO